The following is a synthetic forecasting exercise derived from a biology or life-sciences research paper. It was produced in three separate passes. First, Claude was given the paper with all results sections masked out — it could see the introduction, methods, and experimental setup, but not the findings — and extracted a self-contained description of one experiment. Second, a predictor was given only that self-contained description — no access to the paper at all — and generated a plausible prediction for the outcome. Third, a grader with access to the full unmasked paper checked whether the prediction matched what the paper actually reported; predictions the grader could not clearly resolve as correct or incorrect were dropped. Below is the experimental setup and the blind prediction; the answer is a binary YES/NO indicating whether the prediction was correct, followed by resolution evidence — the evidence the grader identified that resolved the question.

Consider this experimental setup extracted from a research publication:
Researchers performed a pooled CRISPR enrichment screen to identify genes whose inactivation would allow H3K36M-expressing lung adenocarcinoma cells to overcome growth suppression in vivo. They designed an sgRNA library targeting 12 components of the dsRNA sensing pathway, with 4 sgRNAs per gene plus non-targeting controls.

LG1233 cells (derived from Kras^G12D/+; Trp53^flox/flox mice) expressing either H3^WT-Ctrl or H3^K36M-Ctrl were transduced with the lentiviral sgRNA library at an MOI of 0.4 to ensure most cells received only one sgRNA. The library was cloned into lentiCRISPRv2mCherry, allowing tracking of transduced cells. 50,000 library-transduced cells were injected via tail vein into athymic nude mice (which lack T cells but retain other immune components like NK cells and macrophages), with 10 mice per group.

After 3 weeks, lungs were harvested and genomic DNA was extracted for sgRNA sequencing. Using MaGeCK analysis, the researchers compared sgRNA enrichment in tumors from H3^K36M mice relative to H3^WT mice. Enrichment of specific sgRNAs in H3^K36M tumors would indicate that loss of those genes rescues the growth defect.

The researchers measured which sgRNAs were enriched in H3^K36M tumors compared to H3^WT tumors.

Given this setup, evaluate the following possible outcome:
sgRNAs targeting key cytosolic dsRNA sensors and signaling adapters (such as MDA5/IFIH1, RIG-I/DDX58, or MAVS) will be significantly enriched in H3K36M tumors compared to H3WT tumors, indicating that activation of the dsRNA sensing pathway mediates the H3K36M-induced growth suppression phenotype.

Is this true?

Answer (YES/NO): YES